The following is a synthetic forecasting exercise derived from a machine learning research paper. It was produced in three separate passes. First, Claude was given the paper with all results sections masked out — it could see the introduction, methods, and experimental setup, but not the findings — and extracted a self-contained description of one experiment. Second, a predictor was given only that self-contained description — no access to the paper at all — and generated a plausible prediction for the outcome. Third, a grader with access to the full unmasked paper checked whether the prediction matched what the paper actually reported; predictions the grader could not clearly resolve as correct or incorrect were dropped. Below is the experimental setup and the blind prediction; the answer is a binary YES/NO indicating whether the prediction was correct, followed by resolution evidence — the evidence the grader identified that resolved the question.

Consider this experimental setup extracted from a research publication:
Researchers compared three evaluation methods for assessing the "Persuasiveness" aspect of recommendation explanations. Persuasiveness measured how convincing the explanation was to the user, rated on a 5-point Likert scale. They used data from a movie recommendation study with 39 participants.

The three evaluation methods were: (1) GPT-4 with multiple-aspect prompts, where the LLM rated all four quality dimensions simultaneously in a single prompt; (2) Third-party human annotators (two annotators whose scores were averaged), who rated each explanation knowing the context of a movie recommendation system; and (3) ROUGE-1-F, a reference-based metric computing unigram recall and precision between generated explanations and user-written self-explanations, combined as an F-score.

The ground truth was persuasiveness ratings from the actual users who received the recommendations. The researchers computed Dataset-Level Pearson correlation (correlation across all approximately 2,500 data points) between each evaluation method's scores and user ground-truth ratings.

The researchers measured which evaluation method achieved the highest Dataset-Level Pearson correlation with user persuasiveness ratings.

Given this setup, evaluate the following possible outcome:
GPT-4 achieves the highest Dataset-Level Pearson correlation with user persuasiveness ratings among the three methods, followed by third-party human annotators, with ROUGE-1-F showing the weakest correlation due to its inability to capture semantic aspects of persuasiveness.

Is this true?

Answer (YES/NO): YES